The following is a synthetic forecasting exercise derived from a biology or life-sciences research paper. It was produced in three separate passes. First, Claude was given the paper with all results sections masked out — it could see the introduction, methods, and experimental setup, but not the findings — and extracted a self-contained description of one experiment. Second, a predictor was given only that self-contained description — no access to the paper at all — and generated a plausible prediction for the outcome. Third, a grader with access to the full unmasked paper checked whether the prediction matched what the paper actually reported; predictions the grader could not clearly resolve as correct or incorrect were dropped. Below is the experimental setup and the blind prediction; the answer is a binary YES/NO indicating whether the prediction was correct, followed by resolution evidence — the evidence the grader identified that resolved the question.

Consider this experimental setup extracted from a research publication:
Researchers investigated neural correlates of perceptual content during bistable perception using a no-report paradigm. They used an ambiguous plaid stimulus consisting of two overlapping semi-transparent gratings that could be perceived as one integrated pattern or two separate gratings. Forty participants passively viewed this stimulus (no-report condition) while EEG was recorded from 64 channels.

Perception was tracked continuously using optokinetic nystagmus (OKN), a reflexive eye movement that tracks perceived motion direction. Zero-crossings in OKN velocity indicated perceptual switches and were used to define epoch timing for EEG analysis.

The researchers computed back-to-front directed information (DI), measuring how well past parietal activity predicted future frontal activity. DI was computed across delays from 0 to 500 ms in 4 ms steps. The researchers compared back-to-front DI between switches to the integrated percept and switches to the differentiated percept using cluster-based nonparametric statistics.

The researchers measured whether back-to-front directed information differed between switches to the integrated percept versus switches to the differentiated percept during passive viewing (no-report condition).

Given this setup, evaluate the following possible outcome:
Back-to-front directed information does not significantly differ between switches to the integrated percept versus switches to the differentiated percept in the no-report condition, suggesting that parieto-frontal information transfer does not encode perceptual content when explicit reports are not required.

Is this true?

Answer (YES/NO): YES